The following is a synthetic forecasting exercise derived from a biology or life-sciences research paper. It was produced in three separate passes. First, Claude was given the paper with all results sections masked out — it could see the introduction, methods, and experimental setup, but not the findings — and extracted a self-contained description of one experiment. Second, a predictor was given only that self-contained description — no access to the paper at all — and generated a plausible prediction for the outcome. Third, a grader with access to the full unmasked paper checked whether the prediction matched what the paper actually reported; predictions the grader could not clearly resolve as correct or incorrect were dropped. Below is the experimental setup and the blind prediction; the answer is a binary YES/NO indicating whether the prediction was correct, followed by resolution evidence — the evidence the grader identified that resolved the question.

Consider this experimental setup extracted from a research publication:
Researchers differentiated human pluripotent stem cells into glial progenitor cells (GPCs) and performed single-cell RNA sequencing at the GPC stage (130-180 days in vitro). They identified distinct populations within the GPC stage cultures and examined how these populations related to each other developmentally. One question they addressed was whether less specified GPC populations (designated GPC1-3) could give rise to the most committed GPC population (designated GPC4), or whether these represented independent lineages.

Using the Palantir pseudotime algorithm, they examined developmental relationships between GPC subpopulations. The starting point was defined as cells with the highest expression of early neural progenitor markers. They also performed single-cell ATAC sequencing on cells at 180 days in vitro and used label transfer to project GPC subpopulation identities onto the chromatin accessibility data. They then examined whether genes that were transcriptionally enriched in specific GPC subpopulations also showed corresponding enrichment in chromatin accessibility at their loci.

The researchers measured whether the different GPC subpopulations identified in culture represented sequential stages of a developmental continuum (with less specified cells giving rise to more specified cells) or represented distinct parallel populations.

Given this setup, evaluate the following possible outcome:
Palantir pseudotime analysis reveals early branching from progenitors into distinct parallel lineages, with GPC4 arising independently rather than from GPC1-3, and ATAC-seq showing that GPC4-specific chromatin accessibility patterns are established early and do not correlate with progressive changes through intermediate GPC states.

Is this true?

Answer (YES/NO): NO